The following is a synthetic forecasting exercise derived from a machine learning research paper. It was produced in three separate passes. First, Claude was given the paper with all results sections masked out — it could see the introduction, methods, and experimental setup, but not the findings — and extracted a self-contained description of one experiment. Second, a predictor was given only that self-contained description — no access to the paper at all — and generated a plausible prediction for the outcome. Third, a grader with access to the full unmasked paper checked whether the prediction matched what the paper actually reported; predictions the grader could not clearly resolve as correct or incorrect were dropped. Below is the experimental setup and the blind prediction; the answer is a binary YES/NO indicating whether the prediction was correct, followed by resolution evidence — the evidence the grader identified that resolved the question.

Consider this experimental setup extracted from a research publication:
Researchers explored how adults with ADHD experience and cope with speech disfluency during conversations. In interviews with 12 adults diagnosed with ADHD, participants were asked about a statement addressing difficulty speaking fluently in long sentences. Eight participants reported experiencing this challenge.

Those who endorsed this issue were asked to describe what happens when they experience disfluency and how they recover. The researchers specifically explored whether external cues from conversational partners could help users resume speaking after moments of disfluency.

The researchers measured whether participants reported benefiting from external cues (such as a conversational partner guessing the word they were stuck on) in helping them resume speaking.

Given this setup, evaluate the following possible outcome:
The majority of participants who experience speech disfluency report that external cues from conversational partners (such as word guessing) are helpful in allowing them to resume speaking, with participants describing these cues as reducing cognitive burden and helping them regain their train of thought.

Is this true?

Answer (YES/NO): NO